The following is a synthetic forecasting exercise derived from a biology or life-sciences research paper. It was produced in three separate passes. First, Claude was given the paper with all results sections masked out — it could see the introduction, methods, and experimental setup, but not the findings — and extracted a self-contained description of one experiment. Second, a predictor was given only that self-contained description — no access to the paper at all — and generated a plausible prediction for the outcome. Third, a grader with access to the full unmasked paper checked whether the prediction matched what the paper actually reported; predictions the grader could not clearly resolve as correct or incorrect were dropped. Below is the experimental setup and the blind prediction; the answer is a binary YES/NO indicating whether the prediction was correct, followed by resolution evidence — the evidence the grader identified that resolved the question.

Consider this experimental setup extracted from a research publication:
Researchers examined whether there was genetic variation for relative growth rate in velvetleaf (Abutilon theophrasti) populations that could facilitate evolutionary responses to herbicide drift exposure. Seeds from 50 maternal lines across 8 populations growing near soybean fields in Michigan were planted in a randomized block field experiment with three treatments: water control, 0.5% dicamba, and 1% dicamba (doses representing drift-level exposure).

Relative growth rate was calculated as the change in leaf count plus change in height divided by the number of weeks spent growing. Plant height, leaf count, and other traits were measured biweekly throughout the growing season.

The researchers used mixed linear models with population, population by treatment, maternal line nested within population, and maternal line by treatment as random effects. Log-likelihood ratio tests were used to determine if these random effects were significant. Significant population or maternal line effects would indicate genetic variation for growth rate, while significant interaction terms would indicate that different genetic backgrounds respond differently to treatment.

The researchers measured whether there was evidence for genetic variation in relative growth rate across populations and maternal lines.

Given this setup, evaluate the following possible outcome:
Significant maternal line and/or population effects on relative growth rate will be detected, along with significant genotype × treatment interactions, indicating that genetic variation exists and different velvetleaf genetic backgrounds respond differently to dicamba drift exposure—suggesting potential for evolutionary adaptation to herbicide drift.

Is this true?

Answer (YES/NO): NO